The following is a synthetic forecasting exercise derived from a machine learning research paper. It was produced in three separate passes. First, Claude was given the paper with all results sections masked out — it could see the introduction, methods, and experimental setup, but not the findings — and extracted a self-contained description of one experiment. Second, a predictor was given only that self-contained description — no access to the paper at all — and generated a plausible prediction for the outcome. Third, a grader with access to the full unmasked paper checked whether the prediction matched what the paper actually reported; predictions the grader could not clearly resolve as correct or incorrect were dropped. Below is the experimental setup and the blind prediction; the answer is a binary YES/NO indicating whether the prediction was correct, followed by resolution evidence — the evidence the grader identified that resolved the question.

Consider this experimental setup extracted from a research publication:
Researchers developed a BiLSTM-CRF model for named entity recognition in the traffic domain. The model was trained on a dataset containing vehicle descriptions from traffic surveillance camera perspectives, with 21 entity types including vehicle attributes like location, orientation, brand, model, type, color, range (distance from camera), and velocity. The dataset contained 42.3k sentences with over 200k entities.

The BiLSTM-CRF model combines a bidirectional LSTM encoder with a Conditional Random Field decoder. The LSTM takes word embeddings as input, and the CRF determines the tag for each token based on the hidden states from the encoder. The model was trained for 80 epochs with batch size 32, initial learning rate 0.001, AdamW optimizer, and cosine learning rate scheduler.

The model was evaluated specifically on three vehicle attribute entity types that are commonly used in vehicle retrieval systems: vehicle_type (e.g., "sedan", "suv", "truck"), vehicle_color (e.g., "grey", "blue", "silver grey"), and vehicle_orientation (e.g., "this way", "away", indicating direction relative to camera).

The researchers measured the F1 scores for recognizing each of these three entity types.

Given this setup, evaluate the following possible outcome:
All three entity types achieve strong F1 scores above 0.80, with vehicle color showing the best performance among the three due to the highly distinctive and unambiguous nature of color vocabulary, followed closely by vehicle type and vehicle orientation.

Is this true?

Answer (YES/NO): NO